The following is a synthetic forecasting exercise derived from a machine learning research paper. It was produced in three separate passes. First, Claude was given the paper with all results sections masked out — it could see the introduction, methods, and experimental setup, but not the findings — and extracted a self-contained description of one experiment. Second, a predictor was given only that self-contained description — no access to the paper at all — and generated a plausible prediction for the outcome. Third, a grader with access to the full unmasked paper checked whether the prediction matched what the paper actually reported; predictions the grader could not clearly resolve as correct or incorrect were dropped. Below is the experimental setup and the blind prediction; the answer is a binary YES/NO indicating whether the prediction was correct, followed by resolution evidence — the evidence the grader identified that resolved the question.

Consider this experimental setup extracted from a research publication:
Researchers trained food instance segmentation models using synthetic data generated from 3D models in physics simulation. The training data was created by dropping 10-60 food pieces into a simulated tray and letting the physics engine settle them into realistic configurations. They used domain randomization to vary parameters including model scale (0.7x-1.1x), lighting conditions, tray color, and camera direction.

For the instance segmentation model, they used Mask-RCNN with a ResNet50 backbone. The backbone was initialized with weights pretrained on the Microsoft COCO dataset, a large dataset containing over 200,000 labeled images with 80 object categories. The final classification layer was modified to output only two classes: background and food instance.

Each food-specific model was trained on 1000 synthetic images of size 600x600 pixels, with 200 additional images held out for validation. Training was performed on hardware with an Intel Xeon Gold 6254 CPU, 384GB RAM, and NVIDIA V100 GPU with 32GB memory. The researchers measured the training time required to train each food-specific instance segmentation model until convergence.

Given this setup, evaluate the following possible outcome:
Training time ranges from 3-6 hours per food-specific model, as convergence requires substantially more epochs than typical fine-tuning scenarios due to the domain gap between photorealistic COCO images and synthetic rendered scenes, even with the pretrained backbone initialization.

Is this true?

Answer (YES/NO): NO